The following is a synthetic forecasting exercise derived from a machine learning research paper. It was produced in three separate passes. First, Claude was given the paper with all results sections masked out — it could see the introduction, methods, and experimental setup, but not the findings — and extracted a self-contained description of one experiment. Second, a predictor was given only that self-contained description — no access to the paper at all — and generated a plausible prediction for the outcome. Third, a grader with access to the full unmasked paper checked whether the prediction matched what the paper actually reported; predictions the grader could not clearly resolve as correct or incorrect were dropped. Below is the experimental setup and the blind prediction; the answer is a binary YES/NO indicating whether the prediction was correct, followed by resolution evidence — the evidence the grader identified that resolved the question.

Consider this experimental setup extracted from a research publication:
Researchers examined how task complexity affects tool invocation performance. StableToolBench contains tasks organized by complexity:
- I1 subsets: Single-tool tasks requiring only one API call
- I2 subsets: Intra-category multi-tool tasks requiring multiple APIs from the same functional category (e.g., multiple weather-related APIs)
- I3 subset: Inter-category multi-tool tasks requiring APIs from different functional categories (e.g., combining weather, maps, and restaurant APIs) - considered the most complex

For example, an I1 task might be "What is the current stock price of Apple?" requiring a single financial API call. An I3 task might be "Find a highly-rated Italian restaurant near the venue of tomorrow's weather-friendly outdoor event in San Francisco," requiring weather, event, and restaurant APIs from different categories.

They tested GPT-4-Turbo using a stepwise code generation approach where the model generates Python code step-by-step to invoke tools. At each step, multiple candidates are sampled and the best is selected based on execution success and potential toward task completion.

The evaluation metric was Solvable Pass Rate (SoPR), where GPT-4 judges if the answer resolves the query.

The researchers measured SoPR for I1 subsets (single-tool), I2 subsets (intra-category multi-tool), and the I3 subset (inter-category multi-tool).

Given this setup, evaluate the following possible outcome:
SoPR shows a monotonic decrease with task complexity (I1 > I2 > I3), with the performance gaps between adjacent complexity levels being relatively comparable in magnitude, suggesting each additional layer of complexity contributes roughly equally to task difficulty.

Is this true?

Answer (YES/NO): NO